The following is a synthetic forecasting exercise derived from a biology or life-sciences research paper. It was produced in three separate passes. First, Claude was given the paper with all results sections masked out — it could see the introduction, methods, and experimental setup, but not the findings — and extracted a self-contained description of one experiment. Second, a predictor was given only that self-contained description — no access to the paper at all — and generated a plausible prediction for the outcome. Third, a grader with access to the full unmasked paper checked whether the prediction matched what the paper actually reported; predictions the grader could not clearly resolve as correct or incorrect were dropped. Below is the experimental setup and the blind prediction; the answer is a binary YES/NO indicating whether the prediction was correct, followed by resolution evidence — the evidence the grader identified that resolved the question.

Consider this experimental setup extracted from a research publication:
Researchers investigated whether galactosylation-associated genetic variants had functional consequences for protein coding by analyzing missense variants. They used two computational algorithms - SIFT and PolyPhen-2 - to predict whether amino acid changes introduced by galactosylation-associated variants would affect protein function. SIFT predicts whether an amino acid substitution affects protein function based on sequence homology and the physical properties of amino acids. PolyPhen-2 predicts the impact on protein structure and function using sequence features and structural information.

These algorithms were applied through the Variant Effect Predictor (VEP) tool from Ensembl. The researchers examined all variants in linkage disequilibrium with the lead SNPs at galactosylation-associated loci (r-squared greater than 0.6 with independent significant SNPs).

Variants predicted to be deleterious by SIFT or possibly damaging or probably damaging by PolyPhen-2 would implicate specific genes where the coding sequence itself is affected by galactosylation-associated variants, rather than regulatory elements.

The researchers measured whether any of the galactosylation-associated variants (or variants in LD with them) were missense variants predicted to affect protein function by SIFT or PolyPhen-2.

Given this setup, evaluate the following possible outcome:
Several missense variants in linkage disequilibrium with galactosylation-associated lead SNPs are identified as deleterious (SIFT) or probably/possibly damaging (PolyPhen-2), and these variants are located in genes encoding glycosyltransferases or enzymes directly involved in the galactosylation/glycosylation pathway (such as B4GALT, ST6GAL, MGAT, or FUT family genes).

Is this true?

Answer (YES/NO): NO